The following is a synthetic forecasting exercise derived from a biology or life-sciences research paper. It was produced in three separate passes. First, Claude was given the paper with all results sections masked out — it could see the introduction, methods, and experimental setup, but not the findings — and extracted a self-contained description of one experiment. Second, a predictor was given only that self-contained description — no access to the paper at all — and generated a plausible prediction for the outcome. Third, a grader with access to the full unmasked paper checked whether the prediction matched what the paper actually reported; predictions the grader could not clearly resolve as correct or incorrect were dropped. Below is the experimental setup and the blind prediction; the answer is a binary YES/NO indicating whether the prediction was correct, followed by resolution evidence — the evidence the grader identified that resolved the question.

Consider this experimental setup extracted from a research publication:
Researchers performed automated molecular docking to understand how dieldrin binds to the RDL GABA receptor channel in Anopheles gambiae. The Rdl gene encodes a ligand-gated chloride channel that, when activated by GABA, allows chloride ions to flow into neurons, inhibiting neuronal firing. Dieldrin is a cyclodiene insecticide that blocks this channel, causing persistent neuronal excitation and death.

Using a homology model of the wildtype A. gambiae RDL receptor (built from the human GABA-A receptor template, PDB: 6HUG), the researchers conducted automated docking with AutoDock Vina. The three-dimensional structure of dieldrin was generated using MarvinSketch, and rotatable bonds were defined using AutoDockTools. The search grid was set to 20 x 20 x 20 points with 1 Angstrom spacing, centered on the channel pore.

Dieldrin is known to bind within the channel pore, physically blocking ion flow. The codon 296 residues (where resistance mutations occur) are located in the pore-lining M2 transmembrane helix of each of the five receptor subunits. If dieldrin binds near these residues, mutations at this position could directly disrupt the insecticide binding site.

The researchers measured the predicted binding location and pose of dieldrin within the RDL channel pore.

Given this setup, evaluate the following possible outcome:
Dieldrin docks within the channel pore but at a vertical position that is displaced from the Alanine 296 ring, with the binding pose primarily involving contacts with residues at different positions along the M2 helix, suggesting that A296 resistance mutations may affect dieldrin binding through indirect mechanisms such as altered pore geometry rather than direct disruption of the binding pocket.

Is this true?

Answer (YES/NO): NO